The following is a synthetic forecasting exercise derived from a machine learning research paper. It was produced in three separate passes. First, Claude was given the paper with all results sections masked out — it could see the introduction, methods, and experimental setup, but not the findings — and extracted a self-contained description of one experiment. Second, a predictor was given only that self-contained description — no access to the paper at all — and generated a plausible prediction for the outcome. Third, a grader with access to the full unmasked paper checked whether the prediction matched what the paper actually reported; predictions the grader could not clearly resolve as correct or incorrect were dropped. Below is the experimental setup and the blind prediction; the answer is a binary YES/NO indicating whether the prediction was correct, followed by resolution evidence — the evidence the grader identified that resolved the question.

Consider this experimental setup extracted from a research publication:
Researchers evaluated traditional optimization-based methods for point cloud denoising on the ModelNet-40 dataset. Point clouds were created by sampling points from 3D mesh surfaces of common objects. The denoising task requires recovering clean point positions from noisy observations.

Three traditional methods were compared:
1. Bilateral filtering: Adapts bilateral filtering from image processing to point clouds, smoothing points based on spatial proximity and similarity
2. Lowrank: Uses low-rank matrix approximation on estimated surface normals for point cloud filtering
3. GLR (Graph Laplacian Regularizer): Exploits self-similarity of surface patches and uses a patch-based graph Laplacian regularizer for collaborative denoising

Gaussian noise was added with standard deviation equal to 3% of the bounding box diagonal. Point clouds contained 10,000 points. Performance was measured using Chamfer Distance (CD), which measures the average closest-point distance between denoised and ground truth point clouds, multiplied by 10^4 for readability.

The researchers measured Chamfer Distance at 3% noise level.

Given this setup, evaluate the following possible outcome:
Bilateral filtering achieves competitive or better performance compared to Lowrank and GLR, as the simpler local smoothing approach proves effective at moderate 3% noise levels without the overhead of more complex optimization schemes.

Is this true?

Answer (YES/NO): NO